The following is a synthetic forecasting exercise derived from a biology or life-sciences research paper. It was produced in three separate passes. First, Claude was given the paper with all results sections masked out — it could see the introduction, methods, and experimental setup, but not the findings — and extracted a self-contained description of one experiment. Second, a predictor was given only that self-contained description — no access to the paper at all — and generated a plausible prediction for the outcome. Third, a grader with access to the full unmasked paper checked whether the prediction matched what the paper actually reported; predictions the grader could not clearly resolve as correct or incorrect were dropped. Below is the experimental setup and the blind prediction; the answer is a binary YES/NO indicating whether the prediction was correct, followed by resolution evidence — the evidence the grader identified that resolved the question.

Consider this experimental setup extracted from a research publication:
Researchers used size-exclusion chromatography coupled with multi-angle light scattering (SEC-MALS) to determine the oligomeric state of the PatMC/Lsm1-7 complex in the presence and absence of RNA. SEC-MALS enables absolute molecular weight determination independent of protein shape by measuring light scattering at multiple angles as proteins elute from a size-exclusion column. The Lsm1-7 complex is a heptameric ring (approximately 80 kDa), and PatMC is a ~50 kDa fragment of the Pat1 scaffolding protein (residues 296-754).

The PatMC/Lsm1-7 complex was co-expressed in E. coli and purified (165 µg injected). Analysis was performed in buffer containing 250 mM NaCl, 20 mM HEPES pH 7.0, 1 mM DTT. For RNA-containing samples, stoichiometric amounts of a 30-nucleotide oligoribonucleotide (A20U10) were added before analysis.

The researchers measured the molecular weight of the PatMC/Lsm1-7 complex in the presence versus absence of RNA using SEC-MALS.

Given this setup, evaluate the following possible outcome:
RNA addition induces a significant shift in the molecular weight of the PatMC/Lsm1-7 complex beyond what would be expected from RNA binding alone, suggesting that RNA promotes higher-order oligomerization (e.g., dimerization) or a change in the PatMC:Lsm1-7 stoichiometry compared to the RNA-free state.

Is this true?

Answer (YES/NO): YES